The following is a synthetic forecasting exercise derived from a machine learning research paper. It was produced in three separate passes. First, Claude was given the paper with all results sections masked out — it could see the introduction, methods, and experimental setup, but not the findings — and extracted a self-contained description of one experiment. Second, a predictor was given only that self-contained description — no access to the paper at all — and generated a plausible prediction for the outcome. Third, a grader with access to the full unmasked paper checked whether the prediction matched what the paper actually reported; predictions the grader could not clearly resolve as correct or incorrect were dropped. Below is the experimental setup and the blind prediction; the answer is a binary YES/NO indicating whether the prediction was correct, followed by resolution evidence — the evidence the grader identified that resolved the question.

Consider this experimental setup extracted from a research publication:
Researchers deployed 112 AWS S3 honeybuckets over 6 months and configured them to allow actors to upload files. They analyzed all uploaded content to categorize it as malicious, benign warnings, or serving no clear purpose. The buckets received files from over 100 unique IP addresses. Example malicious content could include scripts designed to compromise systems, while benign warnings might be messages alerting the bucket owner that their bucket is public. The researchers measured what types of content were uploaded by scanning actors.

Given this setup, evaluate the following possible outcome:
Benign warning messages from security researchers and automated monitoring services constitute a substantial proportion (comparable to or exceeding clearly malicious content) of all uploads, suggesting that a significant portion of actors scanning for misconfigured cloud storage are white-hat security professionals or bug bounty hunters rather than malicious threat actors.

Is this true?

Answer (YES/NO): NO